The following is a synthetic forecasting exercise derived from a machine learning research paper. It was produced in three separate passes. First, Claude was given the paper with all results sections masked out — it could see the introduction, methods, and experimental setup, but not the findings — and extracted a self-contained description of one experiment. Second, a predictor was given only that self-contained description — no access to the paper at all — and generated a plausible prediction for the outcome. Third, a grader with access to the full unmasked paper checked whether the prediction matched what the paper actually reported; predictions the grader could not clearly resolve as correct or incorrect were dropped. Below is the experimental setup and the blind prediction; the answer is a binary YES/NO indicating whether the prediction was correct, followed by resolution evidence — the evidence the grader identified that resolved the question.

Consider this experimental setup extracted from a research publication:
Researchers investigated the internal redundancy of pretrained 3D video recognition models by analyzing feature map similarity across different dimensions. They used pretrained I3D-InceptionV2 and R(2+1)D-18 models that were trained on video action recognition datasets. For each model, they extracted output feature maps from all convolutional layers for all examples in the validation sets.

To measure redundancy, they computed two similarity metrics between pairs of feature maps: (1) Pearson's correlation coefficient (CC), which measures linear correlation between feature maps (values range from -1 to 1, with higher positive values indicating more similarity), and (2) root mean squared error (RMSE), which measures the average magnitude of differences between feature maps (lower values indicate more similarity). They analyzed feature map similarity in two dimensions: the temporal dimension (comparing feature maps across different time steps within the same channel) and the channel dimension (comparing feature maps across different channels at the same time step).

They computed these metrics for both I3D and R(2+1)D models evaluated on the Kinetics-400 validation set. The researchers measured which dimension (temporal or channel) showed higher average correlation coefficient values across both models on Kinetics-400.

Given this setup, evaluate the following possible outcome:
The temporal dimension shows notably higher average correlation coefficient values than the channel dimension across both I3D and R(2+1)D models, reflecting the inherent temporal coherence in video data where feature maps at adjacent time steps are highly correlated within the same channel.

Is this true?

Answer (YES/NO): YES